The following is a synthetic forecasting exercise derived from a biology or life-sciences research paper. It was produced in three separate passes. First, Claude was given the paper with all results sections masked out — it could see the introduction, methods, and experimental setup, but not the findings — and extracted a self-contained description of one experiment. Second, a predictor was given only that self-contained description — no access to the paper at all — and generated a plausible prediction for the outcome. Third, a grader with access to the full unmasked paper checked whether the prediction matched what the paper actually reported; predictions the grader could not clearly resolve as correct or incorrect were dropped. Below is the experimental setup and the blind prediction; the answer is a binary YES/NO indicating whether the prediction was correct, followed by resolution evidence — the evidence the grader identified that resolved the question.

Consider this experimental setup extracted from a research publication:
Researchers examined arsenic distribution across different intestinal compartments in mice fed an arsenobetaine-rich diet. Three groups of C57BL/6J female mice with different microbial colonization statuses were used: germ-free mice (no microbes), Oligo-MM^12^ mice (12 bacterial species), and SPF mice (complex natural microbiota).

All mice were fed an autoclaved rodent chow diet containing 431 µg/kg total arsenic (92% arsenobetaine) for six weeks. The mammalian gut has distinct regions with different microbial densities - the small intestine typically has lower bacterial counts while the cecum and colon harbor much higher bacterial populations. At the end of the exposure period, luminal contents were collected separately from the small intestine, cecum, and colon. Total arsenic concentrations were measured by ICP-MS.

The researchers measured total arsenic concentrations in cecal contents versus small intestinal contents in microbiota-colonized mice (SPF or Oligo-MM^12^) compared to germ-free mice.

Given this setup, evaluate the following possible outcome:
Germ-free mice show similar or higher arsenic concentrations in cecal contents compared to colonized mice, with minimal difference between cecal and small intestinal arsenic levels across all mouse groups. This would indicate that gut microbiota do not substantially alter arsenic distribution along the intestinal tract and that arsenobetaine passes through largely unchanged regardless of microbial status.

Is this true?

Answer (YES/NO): NO